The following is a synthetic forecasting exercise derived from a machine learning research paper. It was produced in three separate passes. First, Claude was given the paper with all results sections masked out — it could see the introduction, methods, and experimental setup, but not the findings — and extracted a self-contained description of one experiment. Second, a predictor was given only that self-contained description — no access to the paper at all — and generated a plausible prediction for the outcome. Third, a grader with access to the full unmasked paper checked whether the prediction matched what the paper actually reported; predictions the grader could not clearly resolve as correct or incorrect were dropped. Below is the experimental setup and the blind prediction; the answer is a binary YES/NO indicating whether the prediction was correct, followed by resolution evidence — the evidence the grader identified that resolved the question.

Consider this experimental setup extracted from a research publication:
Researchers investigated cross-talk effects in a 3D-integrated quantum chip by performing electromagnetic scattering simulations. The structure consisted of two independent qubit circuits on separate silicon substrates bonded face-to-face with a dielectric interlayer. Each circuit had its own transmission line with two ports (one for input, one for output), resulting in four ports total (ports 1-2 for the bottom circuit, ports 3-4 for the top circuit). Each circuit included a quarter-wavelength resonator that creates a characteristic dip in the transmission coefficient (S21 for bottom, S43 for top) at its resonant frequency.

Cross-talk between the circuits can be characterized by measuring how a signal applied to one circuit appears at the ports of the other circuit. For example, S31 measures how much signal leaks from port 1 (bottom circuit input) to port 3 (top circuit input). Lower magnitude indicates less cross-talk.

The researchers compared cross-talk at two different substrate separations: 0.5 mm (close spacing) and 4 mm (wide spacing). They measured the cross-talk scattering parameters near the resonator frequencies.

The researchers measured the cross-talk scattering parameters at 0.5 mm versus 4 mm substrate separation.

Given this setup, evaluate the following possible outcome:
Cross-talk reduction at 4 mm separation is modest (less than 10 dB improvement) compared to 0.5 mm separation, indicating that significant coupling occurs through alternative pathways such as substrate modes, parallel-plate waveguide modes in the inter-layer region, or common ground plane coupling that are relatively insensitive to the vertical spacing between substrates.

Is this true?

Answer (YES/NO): NO